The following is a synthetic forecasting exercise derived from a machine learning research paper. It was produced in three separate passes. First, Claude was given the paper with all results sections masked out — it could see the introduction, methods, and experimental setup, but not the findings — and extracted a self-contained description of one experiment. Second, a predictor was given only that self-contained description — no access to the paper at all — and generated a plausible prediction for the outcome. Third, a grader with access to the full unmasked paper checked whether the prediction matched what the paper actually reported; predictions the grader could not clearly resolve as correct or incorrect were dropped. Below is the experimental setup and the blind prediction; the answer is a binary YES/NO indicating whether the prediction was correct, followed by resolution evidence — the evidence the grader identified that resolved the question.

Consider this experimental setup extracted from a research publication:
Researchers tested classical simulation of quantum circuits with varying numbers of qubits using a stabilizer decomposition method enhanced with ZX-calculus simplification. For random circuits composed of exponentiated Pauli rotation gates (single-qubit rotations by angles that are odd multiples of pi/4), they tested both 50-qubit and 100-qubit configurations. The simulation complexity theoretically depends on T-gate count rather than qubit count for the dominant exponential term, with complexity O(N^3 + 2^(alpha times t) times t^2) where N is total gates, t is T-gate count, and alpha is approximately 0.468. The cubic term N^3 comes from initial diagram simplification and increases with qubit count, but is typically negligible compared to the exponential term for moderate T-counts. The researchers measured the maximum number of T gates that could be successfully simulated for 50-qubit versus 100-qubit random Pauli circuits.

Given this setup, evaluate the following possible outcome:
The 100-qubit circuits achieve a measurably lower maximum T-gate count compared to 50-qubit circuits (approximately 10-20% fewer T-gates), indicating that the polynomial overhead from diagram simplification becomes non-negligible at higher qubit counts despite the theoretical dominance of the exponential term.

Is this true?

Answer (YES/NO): NO